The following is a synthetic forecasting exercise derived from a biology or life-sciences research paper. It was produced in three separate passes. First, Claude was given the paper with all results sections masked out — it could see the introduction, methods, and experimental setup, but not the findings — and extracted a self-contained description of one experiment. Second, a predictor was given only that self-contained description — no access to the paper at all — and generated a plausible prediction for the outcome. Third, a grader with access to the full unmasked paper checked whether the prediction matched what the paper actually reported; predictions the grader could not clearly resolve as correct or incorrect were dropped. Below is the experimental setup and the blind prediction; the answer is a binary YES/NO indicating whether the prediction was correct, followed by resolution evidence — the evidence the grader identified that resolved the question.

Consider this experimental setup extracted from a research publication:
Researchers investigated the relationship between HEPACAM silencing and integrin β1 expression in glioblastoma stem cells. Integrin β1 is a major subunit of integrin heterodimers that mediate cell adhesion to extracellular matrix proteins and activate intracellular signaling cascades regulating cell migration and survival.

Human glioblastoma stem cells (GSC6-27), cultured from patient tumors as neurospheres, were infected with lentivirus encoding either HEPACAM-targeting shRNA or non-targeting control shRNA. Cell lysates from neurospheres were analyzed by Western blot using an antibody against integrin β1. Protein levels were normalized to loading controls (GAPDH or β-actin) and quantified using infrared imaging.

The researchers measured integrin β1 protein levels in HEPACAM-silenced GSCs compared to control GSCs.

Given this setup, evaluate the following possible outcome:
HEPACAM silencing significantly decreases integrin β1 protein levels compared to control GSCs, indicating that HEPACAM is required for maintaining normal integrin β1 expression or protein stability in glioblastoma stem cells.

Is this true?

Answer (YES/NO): NO